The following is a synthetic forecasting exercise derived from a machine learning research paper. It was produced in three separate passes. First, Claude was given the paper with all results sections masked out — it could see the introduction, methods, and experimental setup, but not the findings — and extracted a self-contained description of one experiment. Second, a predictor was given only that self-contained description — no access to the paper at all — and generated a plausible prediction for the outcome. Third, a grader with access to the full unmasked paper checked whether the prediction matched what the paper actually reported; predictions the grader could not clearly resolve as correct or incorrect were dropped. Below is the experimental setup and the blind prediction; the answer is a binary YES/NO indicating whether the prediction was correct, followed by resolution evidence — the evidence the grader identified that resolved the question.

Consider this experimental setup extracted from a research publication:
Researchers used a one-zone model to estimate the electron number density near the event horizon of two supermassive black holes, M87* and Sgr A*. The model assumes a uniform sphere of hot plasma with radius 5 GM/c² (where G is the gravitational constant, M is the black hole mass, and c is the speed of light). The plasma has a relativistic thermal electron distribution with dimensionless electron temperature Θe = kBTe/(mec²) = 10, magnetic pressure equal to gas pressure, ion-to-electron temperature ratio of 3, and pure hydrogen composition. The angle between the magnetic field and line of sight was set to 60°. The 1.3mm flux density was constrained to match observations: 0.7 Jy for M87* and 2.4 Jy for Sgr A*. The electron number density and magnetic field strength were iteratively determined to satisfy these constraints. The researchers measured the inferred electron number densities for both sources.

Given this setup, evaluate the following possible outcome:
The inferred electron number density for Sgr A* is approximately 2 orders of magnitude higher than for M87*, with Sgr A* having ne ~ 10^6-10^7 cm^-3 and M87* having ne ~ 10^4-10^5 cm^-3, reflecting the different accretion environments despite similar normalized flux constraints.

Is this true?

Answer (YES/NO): YES